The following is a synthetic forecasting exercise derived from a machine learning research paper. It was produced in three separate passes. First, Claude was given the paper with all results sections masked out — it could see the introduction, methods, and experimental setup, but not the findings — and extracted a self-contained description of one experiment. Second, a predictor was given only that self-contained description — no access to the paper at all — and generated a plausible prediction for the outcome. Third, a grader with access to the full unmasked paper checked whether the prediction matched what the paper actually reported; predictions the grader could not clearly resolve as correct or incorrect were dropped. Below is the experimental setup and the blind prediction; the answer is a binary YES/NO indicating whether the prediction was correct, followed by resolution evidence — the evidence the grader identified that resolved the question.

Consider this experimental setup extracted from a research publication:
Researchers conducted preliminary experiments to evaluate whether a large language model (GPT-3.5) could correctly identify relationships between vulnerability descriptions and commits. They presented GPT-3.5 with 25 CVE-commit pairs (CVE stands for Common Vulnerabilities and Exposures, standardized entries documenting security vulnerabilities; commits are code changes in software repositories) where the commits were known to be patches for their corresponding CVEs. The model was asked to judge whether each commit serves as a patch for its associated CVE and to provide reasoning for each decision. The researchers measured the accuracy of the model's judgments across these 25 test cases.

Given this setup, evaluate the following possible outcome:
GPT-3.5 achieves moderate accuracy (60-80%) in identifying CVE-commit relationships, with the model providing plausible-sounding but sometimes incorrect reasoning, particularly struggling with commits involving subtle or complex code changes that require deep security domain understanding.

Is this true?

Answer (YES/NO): NO